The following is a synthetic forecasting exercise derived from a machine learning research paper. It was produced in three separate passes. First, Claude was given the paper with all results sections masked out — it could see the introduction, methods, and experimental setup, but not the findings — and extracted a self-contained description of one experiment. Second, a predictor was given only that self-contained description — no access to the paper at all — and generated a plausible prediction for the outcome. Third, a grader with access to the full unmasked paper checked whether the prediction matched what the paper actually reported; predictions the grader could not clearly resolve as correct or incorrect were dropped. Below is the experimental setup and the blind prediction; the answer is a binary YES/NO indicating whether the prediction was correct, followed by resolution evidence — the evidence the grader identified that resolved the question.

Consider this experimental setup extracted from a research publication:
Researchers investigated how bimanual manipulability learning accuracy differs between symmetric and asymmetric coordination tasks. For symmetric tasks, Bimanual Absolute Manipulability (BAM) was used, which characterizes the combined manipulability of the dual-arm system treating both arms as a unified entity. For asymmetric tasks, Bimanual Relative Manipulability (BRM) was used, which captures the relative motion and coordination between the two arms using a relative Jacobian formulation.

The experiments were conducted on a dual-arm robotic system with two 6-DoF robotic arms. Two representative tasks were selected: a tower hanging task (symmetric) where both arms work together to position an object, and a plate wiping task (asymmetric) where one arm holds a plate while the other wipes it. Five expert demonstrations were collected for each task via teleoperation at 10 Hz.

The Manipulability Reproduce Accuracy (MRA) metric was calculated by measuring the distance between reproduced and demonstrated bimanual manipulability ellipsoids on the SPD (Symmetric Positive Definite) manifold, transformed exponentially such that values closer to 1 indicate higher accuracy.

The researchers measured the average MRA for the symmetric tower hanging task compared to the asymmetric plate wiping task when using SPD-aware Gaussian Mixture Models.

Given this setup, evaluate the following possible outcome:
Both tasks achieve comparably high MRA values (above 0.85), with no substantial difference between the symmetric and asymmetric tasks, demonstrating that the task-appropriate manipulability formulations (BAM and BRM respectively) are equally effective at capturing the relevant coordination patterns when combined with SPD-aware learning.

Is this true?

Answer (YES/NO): YES